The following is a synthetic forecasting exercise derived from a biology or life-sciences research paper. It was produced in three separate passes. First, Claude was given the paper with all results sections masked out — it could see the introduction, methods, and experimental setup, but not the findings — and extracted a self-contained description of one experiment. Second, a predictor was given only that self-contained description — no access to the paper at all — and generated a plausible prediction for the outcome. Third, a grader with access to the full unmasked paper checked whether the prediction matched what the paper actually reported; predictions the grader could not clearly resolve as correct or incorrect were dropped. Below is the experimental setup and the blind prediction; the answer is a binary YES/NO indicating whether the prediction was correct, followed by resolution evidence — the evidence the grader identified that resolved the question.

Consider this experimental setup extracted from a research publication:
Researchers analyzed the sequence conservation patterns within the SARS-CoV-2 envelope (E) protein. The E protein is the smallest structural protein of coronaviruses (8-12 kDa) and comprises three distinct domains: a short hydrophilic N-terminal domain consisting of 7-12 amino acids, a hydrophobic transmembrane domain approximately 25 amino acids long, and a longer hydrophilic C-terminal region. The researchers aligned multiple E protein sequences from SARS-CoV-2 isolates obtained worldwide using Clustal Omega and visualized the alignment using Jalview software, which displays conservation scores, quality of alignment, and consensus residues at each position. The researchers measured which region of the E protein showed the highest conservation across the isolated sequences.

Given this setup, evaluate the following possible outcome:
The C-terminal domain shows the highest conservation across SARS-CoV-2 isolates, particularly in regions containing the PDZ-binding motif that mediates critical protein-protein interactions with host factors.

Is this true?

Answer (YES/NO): NO